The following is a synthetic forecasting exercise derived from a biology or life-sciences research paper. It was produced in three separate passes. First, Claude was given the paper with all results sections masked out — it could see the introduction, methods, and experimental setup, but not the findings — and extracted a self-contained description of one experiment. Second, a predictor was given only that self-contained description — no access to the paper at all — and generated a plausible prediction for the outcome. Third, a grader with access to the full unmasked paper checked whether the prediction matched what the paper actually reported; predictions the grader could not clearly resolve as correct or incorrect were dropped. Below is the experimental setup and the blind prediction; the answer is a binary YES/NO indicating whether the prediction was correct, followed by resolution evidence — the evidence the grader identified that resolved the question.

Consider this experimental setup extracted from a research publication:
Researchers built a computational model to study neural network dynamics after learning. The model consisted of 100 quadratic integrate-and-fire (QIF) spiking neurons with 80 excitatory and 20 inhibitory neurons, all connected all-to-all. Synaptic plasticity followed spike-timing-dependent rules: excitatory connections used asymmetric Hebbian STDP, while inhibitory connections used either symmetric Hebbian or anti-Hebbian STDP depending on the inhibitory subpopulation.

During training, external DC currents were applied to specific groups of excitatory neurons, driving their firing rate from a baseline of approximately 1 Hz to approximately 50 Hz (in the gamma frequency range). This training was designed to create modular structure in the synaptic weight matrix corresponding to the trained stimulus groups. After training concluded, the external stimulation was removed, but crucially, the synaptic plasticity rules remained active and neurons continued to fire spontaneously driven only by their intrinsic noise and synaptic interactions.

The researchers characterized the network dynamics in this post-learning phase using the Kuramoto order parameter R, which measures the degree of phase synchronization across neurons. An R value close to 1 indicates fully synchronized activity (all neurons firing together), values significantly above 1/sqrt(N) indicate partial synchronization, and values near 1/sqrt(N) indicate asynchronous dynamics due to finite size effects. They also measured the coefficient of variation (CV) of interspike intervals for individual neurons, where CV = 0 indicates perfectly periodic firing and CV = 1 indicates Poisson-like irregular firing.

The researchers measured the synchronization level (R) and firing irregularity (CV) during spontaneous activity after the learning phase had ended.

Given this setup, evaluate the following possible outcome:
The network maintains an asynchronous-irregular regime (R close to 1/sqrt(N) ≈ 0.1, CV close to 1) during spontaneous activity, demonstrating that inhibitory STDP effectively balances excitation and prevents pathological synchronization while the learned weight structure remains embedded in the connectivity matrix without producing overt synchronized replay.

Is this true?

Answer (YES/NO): NO